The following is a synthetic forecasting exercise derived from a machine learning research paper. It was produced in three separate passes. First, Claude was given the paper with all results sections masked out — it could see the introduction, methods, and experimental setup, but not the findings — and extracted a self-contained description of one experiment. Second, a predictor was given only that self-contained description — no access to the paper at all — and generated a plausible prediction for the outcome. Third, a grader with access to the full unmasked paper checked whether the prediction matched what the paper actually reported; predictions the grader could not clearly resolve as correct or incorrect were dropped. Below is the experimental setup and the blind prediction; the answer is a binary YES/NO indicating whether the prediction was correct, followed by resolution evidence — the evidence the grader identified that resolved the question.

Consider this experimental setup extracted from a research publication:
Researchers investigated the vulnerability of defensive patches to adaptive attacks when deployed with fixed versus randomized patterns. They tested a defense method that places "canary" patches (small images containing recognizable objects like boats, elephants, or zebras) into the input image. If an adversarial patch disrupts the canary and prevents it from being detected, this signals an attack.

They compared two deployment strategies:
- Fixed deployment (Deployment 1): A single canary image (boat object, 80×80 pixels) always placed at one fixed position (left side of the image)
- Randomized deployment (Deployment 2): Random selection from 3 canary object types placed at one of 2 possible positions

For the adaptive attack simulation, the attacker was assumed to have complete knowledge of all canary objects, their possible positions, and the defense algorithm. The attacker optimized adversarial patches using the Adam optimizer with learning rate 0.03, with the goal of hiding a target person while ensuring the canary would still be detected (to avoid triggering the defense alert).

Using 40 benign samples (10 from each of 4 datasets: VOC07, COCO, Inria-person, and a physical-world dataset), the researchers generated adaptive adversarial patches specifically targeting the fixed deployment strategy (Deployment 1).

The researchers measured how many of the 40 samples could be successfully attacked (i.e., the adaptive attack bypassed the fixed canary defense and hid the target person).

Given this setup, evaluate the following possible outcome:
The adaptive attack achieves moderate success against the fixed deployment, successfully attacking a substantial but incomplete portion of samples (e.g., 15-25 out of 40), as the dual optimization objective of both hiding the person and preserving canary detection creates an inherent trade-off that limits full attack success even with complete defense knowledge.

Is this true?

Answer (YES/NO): YES